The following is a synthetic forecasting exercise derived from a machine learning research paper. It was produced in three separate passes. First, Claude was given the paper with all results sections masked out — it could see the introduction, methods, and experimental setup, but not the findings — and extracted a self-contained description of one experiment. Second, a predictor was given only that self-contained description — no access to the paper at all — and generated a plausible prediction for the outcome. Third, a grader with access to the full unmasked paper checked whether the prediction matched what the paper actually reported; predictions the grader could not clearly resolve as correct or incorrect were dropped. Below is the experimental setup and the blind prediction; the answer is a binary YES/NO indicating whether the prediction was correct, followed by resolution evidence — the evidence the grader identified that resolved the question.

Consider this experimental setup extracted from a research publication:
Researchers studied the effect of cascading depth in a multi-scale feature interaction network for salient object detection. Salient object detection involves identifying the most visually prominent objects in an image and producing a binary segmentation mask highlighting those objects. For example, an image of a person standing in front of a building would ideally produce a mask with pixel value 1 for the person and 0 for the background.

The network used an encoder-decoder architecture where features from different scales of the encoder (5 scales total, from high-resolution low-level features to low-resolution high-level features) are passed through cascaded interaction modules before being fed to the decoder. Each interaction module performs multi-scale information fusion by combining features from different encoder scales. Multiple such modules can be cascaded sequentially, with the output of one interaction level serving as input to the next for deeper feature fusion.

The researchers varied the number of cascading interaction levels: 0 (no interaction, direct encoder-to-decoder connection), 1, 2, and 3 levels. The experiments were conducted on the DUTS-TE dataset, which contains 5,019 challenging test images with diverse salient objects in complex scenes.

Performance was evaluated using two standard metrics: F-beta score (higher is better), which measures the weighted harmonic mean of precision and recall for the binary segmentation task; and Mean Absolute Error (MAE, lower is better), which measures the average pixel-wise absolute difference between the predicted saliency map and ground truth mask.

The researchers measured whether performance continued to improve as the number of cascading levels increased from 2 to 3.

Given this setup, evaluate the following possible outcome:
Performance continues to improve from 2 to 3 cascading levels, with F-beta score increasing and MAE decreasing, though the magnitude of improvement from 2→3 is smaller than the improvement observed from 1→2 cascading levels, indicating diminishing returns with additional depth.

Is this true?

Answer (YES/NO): NO